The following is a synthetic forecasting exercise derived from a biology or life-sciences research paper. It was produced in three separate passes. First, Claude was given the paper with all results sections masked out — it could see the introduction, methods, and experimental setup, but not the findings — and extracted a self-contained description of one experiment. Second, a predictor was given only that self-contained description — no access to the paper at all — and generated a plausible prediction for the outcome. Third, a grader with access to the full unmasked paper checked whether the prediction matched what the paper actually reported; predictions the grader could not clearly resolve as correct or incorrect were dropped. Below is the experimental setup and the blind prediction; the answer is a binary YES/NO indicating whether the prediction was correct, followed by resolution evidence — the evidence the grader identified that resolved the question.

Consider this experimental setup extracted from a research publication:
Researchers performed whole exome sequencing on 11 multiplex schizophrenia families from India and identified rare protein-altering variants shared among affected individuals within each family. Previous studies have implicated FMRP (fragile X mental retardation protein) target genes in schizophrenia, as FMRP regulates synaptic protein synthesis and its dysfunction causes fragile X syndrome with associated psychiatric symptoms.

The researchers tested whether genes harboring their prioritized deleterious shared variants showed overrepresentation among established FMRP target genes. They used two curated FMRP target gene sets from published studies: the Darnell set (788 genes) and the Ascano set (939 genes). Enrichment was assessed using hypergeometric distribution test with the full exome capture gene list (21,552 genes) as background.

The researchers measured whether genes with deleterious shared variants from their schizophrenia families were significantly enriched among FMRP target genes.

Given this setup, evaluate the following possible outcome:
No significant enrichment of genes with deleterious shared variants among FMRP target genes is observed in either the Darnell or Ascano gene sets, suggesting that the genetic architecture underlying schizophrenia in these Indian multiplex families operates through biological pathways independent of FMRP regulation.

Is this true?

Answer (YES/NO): NO